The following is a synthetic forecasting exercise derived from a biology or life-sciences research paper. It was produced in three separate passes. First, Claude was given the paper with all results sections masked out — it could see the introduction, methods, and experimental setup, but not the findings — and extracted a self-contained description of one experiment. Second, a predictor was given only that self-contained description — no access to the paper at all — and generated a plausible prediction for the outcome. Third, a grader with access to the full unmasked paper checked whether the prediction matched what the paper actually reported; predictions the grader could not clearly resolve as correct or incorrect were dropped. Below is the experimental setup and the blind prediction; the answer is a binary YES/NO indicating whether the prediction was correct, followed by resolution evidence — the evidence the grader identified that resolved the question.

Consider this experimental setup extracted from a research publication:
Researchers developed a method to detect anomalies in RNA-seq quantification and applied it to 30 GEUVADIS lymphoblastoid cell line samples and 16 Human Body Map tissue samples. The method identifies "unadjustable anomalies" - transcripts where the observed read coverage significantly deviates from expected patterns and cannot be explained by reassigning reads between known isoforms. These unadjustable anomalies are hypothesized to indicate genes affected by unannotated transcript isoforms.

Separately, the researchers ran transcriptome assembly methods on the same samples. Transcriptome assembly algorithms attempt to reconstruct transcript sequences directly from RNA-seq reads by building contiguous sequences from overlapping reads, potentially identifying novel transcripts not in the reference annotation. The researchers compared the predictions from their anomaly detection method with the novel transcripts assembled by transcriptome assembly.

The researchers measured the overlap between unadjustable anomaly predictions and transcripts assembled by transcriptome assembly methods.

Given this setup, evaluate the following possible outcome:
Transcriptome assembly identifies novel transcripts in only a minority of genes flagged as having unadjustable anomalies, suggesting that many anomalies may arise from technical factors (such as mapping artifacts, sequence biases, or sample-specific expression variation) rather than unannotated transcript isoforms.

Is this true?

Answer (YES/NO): NO